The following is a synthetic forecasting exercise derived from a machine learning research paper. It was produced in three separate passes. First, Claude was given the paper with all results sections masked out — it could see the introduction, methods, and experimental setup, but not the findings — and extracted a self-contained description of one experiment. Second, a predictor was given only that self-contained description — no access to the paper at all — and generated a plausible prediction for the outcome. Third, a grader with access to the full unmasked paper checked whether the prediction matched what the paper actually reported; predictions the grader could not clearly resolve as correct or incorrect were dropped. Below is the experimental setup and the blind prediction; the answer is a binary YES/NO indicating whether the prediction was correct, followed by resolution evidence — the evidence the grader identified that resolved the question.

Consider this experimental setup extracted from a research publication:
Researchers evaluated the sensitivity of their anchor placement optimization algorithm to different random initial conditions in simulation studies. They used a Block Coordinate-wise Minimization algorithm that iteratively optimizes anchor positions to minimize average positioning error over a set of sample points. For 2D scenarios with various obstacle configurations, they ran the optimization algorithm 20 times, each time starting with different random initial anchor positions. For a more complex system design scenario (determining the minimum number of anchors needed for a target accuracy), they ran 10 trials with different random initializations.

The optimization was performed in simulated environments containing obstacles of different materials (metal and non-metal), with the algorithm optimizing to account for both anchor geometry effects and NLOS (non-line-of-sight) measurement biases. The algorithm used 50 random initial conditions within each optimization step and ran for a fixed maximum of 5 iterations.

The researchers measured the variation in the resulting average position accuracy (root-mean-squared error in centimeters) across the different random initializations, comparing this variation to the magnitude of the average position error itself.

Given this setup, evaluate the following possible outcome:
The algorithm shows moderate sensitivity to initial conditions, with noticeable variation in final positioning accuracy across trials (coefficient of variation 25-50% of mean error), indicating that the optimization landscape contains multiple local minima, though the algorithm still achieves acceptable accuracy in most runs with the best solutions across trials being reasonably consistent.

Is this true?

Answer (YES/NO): NO